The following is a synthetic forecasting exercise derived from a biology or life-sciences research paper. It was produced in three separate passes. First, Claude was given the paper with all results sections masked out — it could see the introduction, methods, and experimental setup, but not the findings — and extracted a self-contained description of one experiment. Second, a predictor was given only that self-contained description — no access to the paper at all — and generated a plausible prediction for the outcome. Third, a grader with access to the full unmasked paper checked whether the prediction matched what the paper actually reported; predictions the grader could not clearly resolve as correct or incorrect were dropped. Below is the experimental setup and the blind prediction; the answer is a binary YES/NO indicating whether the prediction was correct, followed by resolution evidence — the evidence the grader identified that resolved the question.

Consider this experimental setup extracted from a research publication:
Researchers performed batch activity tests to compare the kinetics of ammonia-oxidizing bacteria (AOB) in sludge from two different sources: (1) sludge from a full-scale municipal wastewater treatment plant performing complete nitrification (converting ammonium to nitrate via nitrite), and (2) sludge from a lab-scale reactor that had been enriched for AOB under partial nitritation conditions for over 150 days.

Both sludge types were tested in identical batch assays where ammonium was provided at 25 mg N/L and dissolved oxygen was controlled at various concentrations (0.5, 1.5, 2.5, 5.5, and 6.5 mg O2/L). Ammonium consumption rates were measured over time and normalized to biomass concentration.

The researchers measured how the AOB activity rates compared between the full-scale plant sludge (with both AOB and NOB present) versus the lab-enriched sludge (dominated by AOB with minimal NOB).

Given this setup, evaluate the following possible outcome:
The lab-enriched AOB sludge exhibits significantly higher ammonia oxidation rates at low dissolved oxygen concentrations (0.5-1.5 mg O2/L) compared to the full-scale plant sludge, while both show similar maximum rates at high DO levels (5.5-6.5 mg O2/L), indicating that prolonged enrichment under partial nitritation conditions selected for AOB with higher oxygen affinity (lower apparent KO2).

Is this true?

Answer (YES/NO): NO